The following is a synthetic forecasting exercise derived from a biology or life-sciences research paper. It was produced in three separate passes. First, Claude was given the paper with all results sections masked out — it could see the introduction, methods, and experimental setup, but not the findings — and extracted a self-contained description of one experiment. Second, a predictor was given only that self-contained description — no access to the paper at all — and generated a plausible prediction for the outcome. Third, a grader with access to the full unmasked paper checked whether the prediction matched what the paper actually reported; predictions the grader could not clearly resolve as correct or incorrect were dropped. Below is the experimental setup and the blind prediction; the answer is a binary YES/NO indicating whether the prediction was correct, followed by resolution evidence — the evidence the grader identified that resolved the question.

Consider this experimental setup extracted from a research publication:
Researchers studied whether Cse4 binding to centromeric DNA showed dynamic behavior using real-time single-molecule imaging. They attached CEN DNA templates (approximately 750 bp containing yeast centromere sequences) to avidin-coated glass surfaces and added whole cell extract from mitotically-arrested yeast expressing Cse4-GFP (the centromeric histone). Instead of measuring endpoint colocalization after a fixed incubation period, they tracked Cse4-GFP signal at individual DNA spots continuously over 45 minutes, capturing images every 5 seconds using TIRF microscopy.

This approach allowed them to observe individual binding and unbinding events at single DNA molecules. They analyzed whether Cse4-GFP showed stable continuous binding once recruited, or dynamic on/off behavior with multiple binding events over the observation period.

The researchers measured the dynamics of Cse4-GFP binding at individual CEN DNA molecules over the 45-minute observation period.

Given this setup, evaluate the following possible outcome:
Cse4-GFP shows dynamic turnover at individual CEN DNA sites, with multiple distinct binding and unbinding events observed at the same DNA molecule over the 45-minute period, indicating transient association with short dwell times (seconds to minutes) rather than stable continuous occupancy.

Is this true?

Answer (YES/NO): YES